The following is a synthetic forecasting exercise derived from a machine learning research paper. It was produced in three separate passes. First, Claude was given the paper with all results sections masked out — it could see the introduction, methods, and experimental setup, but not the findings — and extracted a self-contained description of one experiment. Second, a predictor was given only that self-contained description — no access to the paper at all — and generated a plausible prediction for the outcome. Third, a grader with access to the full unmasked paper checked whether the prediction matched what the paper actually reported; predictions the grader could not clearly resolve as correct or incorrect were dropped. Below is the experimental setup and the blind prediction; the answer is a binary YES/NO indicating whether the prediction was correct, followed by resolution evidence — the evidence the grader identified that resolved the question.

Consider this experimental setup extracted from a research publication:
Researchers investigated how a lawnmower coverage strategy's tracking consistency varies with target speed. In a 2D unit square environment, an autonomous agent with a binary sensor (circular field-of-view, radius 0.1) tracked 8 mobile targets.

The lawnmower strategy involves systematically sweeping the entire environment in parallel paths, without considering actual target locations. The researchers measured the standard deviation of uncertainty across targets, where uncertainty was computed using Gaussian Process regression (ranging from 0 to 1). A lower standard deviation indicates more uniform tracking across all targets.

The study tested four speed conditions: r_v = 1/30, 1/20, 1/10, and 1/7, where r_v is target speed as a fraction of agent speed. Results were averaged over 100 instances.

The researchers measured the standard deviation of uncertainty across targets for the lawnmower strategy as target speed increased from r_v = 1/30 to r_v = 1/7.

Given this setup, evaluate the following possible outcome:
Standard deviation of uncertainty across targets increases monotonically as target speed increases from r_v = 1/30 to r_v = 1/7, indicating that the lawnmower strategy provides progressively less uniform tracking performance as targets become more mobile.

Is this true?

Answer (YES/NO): YES